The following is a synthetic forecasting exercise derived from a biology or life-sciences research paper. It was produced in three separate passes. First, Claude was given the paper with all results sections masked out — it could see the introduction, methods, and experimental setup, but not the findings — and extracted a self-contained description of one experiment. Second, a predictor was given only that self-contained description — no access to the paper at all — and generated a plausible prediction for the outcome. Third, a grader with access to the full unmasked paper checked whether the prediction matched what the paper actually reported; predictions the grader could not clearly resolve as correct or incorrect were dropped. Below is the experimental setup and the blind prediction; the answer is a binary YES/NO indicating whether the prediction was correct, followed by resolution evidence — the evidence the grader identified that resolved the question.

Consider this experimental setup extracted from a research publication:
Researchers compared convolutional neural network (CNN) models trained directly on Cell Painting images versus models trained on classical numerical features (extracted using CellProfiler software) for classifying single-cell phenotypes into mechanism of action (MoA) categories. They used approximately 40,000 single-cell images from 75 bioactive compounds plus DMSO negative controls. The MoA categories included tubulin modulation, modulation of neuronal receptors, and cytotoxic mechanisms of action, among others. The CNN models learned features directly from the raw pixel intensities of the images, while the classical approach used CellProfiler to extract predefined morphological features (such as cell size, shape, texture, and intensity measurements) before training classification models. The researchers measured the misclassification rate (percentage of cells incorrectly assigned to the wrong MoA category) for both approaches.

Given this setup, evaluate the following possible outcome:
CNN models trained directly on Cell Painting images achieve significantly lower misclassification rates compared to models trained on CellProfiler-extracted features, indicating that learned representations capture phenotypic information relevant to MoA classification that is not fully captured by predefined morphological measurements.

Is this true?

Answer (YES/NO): NO